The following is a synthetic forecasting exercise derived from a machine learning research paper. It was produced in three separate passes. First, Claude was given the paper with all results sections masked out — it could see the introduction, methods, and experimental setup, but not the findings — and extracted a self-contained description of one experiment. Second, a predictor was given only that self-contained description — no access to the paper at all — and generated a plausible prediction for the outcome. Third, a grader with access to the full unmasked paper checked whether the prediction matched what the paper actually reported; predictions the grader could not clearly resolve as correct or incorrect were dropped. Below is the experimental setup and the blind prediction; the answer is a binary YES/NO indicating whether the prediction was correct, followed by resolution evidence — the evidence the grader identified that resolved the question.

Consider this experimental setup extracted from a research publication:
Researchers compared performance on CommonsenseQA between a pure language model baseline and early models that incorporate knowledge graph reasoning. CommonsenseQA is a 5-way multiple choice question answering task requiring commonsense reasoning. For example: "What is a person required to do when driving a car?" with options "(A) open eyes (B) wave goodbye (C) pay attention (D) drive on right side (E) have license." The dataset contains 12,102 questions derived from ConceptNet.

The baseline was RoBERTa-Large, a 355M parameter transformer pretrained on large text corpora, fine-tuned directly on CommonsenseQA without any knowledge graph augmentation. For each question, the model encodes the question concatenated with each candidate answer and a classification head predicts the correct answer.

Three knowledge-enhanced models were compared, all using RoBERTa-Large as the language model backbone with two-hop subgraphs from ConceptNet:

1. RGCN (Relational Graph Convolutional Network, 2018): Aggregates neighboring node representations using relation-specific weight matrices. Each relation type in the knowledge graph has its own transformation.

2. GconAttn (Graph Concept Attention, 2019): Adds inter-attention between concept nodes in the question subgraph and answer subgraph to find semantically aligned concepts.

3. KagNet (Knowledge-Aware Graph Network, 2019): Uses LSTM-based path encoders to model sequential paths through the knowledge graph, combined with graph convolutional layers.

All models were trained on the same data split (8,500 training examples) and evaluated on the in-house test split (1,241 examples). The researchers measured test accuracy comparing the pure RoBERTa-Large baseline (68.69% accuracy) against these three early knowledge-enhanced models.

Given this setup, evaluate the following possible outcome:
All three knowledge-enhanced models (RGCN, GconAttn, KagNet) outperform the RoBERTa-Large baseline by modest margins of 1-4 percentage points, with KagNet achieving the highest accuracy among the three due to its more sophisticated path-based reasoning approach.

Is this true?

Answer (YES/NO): NO